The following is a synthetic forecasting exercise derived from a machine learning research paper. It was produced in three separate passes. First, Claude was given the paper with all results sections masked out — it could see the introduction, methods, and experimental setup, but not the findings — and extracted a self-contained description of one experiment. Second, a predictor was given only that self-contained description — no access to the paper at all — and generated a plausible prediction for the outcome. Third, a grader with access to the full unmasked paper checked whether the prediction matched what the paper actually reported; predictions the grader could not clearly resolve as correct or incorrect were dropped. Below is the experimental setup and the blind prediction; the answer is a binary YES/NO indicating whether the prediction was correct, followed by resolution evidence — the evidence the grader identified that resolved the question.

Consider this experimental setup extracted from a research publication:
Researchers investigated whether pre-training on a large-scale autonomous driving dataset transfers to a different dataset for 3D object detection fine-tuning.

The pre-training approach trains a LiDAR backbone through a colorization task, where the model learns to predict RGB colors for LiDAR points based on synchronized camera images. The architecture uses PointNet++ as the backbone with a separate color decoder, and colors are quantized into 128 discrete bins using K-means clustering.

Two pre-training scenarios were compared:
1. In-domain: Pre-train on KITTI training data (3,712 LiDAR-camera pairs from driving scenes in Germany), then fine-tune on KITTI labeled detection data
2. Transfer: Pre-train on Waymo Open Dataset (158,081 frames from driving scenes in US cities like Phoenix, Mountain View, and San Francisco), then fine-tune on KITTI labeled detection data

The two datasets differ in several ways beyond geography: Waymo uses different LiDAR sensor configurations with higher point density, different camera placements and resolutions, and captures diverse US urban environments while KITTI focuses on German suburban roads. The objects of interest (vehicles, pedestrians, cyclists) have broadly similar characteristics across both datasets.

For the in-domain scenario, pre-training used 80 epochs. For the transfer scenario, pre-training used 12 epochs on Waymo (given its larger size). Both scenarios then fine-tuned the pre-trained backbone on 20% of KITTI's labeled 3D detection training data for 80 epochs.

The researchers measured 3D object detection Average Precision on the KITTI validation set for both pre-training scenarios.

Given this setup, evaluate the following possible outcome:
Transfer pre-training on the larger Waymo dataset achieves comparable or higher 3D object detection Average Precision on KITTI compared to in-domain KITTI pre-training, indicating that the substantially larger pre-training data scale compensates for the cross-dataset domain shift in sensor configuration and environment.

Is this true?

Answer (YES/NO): NO